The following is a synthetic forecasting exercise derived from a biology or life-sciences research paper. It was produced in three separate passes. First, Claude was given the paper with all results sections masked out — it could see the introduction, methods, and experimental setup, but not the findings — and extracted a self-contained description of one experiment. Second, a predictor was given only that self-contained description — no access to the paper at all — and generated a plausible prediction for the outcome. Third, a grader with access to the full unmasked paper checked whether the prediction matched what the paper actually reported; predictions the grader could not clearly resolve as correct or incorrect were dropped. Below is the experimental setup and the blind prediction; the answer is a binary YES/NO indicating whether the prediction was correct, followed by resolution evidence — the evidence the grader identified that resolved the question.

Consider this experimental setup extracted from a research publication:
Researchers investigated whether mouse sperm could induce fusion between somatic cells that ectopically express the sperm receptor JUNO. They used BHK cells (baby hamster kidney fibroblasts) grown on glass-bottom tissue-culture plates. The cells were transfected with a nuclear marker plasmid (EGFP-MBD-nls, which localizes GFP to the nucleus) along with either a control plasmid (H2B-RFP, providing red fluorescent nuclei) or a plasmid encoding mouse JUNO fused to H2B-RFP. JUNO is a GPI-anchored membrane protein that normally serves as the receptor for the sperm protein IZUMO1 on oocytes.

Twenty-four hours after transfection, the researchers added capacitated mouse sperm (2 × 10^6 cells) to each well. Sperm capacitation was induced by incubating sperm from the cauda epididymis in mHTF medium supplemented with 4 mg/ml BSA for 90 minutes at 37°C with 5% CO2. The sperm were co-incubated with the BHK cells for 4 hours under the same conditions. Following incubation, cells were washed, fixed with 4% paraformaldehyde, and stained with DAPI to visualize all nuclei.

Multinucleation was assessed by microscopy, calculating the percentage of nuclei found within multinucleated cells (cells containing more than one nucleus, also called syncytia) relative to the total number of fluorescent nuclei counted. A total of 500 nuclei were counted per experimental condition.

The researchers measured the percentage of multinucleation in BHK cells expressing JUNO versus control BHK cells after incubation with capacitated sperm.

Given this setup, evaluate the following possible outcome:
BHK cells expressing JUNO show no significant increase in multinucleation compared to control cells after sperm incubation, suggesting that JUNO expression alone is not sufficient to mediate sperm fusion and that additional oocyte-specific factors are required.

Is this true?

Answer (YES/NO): NO